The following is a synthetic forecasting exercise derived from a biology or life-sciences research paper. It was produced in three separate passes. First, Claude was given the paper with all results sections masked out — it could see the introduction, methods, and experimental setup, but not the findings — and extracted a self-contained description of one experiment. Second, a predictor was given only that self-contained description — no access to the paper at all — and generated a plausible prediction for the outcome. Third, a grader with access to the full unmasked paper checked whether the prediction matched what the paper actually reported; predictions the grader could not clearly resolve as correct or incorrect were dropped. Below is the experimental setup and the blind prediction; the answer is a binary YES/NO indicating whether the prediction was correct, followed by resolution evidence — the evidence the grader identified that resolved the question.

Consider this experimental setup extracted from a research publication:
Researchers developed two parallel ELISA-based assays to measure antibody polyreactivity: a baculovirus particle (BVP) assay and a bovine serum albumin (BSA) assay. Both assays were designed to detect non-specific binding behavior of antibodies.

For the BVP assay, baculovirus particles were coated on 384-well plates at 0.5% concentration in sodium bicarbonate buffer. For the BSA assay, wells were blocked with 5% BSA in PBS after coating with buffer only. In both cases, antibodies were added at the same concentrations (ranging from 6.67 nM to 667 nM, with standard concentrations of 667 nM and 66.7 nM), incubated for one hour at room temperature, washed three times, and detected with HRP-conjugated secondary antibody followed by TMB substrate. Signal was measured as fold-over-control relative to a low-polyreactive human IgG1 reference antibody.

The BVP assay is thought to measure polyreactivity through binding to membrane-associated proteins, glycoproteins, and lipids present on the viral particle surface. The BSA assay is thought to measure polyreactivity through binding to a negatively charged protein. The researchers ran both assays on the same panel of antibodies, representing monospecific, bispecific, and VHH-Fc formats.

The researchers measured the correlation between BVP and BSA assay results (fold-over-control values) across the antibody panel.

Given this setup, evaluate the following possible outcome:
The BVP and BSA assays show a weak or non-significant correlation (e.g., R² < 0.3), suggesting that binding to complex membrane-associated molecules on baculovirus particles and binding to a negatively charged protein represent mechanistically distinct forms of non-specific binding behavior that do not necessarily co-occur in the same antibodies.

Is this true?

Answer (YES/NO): NO